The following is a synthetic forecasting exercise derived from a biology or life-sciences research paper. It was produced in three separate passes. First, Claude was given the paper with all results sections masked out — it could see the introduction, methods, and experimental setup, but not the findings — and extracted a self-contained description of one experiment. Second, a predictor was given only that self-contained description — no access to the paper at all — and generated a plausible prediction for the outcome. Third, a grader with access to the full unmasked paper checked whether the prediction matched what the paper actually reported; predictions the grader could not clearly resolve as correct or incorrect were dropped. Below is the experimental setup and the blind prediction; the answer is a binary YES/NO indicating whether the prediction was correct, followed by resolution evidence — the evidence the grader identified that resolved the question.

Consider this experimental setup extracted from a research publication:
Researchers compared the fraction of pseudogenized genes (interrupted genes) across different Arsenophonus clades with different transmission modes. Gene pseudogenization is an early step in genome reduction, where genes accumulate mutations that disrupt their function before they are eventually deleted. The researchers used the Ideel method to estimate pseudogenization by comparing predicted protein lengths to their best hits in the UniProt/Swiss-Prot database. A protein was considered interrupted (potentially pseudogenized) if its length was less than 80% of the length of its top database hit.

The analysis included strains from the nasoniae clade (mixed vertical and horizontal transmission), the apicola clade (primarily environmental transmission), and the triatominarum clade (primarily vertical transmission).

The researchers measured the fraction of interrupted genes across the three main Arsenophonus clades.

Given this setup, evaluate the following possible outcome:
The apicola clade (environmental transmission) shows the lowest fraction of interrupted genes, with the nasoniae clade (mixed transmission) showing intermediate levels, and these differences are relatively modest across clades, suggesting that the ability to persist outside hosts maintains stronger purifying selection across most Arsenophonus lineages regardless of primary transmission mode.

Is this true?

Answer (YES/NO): NO